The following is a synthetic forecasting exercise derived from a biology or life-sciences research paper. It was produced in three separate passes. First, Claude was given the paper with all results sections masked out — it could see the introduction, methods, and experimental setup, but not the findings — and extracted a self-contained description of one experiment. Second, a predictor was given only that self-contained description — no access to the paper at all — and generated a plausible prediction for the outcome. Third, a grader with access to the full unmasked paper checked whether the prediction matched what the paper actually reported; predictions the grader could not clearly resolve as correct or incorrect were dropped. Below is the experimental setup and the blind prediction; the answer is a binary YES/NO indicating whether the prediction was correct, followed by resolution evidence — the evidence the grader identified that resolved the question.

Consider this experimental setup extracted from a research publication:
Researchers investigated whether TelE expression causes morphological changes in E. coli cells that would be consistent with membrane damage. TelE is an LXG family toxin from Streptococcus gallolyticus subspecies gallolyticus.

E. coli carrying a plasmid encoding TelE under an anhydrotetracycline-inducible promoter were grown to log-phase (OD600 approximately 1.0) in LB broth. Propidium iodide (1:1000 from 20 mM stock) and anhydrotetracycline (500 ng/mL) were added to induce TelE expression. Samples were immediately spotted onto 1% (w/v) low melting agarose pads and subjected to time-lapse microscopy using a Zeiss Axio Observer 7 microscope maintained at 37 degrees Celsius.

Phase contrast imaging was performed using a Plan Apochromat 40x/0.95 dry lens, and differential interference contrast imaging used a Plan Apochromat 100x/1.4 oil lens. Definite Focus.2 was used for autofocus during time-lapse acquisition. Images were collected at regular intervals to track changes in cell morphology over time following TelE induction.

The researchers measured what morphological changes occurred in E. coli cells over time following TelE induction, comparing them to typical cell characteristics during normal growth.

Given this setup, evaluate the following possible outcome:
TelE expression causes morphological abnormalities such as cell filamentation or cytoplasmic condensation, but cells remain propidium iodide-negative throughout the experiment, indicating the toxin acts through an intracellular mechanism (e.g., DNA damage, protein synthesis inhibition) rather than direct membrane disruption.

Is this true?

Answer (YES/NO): NO